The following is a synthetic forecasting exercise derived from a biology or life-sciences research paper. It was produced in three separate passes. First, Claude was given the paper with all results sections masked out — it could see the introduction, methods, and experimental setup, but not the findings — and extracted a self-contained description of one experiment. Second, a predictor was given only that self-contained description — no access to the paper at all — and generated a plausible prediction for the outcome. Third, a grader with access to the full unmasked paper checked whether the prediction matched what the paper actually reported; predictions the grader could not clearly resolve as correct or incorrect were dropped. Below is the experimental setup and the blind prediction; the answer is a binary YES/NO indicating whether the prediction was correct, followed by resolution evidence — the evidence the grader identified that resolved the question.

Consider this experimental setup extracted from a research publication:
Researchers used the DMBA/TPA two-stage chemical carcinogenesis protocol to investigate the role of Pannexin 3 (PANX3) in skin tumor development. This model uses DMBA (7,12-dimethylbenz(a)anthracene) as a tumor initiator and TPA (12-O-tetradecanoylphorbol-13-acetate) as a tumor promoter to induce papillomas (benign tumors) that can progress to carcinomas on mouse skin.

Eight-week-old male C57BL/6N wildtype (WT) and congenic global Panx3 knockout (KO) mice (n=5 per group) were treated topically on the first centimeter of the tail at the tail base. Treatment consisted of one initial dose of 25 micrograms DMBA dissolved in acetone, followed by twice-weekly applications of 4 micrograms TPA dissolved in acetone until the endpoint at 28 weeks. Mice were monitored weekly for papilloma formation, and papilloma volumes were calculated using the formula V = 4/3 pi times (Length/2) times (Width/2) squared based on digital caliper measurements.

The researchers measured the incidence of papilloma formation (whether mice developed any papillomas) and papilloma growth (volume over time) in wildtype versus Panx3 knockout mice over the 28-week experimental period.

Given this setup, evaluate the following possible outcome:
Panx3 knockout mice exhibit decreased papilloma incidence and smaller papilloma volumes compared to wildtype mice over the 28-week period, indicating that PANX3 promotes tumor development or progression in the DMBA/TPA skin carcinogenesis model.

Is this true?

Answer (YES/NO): NO